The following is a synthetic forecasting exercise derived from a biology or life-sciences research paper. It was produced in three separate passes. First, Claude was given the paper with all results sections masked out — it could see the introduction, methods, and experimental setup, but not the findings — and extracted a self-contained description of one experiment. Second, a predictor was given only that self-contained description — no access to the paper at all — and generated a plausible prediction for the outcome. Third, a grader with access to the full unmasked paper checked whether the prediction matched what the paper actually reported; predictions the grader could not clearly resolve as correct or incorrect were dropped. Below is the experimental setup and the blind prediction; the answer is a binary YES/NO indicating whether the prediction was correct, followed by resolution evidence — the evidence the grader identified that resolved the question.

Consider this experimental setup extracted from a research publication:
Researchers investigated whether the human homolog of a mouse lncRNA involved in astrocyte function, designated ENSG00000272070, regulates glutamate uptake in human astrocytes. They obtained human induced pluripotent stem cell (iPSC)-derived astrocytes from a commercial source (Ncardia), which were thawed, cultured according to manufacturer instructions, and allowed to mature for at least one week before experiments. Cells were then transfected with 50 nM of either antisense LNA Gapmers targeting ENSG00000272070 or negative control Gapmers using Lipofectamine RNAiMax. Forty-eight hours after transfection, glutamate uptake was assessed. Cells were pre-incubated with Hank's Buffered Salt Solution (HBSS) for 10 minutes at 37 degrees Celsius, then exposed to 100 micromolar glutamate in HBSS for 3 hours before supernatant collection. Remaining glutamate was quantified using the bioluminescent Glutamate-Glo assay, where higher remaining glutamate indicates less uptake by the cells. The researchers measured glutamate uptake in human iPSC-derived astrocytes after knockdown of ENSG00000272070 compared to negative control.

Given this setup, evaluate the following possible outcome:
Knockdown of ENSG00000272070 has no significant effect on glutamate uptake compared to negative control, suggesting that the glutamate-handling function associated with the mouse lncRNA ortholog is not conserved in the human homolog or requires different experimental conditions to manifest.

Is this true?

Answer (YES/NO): NO